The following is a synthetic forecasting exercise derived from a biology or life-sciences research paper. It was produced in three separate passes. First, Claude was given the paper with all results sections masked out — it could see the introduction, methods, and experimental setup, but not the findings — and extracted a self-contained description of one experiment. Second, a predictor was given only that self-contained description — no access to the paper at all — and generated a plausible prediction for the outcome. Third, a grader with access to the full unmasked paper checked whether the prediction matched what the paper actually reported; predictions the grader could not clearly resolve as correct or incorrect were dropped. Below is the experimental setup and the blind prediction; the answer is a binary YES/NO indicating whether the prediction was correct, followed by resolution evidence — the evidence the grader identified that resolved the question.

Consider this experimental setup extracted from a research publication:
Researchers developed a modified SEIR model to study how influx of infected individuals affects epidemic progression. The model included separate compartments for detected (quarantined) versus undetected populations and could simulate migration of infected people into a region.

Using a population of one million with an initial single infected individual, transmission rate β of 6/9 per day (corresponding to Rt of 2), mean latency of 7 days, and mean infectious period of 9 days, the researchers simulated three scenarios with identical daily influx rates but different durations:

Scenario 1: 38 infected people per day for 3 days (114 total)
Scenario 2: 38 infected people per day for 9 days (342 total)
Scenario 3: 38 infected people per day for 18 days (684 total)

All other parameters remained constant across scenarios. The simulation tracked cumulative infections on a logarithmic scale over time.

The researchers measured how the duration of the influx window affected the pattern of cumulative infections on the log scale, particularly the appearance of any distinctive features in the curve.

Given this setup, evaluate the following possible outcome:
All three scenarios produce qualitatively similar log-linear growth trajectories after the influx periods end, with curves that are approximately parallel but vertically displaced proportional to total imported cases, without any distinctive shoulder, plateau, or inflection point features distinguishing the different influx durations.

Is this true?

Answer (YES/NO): NO